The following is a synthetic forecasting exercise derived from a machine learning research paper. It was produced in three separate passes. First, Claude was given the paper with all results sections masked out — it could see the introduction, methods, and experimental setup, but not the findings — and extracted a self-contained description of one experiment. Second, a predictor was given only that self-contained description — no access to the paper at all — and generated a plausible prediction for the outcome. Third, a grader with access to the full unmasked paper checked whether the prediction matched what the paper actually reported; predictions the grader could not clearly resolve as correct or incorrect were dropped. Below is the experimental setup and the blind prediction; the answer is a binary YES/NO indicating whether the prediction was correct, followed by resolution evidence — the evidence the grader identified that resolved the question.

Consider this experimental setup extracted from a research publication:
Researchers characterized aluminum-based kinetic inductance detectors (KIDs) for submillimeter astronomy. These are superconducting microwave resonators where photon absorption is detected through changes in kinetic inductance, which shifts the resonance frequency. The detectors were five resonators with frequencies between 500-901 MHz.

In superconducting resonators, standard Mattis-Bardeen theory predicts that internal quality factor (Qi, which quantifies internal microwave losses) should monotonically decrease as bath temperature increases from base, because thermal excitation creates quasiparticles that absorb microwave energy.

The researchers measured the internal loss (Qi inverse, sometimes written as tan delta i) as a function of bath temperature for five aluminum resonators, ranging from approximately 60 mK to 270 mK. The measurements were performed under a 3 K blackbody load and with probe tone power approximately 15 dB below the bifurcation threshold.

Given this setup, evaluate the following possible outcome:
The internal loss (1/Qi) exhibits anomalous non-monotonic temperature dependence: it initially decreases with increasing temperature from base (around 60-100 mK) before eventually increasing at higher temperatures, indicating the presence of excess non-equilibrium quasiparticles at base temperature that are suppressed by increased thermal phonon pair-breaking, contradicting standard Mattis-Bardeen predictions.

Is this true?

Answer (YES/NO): YES